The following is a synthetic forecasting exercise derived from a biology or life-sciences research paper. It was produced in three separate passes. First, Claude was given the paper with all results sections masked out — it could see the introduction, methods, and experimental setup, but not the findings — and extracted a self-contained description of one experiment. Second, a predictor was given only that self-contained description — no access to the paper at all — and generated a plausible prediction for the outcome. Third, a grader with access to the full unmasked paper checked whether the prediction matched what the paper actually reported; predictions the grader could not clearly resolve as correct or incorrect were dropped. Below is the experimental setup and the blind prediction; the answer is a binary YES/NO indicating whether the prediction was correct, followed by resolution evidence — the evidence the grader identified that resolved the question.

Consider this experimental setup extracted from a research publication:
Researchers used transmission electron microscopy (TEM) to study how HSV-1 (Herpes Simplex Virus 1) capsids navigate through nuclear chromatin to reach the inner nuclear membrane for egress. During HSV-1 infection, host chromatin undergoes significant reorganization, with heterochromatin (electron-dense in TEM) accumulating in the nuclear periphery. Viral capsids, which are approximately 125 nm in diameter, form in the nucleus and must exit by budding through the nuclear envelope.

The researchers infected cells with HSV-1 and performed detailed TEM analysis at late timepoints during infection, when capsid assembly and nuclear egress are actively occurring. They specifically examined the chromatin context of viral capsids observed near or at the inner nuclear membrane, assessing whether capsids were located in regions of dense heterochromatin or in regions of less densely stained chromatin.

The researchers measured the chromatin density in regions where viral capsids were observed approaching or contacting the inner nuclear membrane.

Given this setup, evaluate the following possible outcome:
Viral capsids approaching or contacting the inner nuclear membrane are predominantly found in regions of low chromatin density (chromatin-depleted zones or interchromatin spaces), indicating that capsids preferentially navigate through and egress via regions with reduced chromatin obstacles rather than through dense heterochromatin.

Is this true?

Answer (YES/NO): YES